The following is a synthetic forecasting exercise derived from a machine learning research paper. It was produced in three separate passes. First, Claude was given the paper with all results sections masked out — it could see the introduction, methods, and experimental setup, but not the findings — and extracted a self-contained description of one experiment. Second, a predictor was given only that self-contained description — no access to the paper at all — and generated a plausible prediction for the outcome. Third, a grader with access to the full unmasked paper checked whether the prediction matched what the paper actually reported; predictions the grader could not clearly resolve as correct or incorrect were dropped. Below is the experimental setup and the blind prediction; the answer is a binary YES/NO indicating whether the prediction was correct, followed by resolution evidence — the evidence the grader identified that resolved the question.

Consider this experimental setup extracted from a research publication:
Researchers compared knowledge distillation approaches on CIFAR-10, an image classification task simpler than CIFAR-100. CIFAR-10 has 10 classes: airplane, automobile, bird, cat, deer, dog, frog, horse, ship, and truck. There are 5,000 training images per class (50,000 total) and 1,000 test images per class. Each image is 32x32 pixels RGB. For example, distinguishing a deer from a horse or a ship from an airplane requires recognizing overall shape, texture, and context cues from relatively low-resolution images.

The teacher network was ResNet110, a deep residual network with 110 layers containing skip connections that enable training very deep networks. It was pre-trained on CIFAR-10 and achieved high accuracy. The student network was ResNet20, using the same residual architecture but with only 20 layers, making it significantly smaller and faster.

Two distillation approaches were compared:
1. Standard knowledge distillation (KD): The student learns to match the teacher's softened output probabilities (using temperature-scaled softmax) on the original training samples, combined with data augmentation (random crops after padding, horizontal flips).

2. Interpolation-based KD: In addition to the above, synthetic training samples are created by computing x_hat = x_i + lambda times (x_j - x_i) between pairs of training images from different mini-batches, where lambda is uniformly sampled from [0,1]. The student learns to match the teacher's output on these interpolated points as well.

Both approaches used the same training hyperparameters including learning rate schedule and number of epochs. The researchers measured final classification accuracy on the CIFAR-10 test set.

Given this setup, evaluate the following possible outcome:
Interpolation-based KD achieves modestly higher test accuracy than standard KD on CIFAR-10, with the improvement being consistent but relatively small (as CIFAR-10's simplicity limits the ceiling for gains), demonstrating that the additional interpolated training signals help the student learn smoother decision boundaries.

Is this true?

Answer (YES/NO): YES